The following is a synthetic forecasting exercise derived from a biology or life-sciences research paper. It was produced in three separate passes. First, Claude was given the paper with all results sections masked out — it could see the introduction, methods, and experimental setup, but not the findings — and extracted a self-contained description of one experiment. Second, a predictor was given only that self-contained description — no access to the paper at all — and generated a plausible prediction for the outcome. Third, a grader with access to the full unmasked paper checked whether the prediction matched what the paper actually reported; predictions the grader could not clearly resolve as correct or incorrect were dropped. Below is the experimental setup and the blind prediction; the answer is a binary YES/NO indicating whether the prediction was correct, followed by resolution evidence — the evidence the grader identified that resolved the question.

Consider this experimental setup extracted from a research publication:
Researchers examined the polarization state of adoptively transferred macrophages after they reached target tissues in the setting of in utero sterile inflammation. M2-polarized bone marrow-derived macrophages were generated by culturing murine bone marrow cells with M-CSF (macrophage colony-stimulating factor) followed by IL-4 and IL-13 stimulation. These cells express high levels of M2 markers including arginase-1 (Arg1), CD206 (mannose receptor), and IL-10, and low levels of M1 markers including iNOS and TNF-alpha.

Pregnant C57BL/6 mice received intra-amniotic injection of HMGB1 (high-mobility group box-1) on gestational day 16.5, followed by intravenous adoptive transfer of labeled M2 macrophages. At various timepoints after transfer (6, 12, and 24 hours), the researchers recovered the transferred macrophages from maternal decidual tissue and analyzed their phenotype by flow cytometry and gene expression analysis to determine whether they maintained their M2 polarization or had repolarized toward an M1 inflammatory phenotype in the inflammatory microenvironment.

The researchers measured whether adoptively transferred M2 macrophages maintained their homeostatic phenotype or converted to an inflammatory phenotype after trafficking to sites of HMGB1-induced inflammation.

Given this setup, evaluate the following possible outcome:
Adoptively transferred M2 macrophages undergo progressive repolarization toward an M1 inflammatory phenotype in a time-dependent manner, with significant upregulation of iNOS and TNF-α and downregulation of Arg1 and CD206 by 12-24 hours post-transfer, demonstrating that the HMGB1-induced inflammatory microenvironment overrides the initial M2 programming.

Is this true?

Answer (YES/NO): NO